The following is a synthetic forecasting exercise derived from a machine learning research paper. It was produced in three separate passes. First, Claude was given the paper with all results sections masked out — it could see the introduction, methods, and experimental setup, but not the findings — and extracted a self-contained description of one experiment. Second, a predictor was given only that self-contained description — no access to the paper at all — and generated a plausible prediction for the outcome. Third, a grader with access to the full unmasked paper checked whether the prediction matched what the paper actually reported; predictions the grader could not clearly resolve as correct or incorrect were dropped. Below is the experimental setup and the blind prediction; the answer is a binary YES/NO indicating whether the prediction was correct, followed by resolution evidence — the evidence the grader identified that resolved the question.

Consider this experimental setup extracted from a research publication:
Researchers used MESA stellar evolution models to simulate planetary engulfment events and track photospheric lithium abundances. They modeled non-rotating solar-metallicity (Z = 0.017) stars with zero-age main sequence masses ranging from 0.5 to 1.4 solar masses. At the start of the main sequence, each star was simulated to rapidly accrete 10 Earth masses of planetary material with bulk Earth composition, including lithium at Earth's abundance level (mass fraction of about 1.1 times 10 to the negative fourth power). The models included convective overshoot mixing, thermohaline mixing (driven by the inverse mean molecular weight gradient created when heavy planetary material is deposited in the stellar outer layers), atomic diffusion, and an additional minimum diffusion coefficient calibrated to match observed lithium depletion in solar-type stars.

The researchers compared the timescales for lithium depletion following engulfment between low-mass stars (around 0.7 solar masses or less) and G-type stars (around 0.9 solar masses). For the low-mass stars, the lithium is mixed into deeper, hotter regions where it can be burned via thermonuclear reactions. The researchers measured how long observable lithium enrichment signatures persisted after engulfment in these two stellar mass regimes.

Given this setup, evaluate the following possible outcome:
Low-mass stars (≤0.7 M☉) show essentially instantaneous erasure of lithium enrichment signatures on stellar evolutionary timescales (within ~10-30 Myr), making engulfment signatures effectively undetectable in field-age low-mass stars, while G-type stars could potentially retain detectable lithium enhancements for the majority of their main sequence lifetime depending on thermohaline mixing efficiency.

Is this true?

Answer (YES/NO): NO